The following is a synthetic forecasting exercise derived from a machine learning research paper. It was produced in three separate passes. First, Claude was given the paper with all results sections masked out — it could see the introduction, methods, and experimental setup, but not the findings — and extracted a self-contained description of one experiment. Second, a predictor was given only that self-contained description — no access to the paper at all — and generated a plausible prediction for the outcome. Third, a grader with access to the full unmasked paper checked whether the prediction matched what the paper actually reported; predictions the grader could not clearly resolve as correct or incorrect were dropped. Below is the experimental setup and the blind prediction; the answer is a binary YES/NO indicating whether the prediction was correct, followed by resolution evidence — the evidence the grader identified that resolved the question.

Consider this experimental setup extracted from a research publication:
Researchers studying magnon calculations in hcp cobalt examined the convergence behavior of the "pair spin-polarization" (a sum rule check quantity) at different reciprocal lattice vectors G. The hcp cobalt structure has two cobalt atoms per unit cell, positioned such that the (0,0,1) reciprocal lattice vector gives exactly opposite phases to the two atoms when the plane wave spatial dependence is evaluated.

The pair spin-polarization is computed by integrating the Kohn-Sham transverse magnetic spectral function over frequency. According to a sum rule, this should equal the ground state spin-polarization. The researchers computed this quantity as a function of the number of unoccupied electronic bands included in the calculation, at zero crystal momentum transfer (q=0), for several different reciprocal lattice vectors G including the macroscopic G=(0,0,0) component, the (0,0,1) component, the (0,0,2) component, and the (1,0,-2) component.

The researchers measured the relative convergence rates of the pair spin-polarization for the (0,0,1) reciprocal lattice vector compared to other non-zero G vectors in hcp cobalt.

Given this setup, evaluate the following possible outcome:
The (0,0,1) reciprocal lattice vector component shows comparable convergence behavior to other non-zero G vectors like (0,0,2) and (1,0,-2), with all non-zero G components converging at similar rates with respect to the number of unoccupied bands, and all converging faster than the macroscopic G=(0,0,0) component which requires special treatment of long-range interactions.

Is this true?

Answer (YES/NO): NO